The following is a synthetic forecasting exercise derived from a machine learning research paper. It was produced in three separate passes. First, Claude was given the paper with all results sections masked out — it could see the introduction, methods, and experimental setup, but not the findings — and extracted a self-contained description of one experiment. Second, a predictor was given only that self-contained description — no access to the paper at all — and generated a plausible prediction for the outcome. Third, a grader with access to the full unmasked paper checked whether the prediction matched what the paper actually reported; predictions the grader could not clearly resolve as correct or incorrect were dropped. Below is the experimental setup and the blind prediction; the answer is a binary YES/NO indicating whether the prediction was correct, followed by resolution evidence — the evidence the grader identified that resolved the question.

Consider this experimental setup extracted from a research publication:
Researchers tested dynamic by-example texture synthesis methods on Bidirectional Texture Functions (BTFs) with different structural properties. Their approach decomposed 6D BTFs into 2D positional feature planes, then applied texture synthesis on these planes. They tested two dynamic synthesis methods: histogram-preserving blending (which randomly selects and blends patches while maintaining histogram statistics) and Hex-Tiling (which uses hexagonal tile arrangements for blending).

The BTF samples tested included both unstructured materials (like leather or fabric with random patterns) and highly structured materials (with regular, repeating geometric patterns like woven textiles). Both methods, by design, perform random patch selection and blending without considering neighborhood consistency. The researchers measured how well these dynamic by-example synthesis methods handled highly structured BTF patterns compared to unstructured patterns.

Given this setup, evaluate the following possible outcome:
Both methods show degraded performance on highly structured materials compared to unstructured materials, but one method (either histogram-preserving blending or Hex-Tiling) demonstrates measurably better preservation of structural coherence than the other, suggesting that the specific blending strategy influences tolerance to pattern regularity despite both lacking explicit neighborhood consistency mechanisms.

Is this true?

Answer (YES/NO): NO